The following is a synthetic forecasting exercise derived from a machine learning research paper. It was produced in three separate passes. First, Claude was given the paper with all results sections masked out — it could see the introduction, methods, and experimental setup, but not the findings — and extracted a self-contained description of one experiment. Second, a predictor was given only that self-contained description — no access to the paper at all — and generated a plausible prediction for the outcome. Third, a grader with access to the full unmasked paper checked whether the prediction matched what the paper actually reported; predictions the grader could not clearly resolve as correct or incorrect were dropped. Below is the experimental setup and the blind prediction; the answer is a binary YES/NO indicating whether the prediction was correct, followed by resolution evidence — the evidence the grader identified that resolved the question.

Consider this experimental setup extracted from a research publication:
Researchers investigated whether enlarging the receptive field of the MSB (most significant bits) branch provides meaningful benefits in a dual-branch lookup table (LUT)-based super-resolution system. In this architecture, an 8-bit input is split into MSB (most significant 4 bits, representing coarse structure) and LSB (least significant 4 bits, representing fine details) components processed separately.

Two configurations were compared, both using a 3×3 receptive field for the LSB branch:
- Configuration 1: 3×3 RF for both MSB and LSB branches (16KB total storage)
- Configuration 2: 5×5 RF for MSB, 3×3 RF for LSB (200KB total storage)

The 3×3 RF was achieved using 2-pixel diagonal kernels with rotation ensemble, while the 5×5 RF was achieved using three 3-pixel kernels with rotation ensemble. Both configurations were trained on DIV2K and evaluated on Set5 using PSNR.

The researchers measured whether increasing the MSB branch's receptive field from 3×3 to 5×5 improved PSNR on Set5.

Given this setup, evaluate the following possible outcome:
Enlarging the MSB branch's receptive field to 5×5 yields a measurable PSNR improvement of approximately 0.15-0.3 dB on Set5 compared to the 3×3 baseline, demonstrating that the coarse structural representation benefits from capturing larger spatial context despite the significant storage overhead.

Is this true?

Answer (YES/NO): NO